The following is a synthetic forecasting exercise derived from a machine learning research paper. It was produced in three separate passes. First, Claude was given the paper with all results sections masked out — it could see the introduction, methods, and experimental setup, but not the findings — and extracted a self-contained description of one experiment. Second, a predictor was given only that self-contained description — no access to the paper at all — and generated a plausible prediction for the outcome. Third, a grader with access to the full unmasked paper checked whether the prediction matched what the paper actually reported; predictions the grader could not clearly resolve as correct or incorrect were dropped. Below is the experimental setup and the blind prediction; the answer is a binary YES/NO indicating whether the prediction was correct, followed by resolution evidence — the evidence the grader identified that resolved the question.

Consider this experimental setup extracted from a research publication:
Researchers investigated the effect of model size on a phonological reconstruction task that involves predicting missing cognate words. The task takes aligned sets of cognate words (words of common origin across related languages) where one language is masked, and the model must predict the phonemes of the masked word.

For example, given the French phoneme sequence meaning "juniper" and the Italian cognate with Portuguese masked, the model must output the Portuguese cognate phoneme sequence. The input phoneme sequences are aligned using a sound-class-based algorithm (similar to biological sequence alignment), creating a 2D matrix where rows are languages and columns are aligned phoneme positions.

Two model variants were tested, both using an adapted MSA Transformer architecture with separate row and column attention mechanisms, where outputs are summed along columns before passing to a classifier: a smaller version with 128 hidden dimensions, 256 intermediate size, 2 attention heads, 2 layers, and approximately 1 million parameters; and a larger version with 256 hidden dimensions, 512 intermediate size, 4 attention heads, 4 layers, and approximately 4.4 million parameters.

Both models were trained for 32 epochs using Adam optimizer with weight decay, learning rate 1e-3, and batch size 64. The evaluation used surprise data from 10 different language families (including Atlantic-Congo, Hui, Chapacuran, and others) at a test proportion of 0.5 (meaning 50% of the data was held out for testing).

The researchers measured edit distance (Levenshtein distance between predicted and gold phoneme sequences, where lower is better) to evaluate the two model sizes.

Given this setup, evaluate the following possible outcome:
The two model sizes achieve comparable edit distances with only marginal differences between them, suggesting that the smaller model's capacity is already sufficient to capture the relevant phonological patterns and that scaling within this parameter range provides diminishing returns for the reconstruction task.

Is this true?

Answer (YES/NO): NO